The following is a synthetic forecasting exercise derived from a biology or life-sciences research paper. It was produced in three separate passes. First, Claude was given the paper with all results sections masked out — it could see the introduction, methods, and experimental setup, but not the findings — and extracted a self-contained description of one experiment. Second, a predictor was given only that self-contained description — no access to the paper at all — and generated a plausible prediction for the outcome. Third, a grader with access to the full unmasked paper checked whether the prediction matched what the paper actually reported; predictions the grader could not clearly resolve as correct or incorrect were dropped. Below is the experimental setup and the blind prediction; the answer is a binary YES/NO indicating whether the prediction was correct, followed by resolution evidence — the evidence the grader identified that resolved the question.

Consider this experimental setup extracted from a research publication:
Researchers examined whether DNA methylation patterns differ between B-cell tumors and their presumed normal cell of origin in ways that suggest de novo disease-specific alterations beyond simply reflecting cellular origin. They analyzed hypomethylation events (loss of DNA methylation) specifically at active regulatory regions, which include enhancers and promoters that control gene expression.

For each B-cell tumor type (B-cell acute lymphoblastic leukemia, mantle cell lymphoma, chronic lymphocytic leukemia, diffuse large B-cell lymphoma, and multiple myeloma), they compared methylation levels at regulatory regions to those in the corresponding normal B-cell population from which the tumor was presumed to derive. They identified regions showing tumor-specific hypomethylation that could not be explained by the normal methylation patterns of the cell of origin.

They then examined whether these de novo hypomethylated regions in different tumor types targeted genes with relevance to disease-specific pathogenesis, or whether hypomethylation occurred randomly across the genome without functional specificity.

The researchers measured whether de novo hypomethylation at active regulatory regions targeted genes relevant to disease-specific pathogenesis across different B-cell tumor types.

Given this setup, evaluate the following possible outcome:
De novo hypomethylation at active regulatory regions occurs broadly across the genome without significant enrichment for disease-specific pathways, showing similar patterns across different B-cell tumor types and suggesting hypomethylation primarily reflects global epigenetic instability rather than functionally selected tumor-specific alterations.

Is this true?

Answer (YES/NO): NO